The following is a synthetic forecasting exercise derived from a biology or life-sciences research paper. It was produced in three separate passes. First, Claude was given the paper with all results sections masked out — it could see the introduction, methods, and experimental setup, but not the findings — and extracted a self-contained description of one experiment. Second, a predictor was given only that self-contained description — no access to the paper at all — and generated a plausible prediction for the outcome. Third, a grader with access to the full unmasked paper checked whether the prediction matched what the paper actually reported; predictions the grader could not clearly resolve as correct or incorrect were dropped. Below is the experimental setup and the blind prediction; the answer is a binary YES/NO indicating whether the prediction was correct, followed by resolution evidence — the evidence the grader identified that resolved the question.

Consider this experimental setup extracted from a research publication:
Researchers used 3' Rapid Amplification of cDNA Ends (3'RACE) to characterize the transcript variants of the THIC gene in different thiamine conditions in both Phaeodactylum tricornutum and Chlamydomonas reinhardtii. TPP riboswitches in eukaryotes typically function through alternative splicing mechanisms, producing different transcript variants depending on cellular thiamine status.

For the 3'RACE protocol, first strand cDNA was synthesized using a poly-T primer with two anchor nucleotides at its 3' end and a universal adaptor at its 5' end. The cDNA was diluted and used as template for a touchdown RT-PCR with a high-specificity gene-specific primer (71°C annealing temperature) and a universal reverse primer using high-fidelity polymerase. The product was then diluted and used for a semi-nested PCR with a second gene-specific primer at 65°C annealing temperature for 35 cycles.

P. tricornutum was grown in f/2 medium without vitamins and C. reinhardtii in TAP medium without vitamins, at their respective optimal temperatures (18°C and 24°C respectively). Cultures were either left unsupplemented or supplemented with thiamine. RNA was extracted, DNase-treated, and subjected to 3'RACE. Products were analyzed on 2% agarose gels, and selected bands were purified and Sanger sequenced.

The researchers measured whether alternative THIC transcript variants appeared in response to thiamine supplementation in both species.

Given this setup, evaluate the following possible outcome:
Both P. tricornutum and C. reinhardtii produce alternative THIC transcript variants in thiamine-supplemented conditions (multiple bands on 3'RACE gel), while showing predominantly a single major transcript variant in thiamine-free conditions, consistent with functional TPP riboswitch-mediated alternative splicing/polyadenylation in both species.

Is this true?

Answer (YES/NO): NO